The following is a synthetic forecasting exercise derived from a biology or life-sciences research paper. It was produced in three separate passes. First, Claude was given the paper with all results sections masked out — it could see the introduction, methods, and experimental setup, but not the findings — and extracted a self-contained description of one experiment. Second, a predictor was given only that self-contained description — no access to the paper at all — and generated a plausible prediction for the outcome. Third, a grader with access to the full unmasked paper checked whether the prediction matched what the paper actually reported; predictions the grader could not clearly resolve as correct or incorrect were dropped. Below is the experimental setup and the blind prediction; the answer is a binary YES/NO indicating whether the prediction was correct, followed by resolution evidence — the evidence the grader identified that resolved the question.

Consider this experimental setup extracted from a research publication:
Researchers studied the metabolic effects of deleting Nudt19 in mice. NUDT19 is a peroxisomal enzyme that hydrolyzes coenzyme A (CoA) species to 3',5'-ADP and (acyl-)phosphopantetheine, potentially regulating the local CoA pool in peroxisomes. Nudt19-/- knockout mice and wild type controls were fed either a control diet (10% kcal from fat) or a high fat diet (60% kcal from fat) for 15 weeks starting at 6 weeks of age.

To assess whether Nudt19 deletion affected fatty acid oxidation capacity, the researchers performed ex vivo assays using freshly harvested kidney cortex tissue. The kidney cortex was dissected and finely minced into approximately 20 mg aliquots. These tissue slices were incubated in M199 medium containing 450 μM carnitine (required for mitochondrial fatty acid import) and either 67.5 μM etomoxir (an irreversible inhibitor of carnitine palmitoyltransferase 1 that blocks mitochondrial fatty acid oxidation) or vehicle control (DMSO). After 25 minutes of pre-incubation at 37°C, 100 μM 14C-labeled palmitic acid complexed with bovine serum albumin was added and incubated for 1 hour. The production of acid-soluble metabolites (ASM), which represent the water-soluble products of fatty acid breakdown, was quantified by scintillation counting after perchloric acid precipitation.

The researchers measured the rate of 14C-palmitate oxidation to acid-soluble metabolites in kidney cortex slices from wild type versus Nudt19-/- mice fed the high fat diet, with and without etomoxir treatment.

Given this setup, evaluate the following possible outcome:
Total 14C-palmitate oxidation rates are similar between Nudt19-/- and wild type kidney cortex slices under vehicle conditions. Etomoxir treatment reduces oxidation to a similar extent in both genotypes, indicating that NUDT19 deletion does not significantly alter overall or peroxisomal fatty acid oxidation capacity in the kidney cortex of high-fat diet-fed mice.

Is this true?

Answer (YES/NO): YES